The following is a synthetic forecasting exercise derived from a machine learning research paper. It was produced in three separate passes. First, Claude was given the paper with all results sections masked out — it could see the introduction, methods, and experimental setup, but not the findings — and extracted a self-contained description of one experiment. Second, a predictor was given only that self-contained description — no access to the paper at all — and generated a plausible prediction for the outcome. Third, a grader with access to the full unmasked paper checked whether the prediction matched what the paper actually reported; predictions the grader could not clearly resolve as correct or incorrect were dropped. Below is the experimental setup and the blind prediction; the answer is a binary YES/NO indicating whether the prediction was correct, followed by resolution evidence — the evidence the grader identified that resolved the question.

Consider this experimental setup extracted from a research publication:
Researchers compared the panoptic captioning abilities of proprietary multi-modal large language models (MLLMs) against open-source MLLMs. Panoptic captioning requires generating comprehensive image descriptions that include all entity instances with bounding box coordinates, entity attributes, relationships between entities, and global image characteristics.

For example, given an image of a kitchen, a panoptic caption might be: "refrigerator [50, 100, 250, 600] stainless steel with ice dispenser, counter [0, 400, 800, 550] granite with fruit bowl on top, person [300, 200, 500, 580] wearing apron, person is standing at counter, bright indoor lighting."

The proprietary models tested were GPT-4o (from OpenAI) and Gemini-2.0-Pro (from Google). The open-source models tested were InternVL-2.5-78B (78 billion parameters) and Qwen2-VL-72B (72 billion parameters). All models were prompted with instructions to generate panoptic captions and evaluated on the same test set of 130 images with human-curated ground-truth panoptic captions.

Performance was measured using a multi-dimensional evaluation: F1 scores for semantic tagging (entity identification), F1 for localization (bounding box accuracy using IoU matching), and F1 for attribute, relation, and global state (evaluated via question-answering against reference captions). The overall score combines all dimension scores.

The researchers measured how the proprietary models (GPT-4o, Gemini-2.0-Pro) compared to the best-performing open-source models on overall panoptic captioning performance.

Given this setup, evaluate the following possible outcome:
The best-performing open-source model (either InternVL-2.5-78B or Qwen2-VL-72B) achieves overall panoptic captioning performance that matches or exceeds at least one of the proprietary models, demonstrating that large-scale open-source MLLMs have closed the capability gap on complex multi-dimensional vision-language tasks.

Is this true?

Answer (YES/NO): YES